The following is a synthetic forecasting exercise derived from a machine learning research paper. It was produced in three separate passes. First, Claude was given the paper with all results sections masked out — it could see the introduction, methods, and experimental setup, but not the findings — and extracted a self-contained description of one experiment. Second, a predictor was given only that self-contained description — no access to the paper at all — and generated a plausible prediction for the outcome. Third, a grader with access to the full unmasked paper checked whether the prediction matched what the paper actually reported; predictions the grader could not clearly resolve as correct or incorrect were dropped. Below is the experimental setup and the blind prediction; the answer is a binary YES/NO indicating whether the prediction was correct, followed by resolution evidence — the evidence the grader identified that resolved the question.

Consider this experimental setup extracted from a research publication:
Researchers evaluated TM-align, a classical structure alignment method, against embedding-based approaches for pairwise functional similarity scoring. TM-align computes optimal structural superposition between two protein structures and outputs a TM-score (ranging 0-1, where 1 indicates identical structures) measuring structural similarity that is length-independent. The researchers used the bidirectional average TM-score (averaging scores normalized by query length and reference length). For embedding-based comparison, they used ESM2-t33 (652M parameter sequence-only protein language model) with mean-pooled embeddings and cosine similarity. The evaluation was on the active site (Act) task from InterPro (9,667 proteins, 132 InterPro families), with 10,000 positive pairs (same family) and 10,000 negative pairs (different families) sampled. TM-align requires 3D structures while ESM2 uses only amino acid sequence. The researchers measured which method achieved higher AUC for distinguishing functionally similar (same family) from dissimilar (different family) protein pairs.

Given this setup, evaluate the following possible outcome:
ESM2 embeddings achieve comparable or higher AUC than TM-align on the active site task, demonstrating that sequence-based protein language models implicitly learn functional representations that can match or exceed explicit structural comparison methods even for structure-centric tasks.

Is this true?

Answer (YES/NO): NO